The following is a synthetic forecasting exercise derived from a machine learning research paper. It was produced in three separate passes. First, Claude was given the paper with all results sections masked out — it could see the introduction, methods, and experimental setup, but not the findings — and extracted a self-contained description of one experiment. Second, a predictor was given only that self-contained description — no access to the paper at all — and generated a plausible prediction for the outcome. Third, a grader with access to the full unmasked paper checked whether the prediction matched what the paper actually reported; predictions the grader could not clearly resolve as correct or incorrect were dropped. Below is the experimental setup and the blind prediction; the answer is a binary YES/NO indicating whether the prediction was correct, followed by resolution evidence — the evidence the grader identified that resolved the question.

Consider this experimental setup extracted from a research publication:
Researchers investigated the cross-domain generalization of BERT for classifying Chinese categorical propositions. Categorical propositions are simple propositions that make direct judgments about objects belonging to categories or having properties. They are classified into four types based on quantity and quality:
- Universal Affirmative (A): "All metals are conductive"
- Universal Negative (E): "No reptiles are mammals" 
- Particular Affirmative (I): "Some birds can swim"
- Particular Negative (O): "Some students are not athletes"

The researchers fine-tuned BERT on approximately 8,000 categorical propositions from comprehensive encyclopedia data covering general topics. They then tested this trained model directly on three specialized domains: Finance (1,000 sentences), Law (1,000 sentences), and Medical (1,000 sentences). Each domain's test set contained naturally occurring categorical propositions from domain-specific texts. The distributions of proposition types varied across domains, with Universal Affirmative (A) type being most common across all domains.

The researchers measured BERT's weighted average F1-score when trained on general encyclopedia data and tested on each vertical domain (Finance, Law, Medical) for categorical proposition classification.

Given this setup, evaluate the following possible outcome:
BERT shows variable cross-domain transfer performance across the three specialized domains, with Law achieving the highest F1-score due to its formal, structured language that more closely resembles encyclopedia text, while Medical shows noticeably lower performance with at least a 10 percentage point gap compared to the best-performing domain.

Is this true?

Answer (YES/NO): NO